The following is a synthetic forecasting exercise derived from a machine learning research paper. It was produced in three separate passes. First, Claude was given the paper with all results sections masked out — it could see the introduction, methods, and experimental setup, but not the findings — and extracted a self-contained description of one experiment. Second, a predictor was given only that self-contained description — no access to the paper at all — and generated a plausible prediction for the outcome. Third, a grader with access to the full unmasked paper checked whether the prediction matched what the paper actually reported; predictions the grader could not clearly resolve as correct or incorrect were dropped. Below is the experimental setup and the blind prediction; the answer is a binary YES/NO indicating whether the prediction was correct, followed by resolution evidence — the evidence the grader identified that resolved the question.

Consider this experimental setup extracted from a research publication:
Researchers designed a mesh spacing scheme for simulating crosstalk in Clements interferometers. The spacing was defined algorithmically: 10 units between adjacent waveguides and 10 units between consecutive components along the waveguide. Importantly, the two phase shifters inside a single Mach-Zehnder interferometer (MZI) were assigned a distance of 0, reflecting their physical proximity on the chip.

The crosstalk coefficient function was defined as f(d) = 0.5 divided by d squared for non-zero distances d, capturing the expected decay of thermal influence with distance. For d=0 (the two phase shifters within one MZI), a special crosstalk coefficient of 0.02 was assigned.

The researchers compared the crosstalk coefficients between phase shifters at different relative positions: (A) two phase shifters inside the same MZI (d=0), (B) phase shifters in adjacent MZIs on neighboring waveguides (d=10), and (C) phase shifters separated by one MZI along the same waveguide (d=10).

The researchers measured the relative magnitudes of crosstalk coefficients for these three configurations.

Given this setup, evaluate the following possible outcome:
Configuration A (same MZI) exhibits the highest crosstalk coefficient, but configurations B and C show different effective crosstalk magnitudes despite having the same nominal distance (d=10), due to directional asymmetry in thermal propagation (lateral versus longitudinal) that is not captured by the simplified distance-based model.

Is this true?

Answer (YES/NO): NO